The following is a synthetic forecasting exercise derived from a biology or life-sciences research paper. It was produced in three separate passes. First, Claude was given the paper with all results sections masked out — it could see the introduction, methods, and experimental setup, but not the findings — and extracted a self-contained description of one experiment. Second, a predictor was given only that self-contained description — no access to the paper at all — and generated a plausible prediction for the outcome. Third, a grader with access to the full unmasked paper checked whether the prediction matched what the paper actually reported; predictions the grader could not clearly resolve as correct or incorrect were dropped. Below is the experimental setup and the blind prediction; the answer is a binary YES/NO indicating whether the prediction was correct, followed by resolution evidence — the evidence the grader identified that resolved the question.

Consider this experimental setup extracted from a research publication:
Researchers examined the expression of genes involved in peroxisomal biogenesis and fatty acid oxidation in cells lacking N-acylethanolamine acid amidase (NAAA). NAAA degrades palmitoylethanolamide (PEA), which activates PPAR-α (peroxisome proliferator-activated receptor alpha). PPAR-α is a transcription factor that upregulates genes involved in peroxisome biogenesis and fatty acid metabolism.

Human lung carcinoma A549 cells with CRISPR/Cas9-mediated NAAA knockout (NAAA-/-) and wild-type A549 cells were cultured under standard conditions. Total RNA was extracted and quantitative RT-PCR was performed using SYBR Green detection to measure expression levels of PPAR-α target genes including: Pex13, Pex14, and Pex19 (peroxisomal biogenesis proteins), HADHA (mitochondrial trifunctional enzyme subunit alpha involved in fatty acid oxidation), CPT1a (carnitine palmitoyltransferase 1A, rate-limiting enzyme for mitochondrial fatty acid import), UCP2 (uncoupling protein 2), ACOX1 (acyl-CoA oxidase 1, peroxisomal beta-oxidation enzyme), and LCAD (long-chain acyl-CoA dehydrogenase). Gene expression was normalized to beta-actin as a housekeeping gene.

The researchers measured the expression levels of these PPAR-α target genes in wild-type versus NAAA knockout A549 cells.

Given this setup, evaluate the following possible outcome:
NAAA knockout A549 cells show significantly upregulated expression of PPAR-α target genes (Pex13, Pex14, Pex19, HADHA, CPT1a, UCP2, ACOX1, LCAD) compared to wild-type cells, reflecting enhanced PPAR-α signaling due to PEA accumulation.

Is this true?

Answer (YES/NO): NO